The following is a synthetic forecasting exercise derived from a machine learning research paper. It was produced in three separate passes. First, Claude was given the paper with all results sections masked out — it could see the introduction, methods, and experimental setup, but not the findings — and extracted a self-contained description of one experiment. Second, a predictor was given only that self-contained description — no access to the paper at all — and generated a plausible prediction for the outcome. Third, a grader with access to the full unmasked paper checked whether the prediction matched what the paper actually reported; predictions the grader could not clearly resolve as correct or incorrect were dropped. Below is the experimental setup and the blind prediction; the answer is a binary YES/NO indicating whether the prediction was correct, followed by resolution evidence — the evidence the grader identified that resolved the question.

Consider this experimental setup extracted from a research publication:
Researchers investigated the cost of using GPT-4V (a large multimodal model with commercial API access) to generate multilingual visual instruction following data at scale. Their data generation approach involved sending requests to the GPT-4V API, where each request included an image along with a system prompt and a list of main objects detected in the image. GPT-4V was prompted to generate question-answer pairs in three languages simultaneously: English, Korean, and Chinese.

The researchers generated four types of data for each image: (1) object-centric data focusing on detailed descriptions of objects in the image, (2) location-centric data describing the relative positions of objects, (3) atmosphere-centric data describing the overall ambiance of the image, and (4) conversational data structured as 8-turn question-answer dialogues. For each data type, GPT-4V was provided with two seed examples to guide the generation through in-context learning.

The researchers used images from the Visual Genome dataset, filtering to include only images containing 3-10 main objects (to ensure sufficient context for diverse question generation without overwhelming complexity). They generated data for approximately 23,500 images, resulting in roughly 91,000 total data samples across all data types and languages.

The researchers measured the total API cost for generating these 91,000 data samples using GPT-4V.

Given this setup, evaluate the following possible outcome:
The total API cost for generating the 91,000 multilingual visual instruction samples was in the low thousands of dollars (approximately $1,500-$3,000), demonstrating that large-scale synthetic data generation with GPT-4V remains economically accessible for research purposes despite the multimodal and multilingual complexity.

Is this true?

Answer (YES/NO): NO